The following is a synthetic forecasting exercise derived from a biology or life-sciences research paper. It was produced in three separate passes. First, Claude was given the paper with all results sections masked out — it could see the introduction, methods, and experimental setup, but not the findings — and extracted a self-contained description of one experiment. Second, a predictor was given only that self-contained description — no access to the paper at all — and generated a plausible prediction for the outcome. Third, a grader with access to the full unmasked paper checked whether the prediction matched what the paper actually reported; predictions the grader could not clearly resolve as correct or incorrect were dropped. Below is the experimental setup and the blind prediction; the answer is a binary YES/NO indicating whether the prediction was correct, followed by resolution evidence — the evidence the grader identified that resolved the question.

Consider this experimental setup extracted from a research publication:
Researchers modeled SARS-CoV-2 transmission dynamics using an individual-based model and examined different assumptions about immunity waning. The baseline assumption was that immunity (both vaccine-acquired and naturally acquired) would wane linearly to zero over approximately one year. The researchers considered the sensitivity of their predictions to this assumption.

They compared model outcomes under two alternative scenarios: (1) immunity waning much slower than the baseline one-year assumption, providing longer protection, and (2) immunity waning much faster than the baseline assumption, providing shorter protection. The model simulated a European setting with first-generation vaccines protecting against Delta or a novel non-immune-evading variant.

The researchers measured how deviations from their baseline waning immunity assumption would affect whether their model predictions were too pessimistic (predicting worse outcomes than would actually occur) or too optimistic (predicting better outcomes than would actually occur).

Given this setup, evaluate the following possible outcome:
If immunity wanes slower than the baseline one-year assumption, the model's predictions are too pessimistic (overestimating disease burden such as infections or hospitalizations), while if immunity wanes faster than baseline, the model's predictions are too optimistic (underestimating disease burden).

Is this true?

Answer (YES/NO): YES